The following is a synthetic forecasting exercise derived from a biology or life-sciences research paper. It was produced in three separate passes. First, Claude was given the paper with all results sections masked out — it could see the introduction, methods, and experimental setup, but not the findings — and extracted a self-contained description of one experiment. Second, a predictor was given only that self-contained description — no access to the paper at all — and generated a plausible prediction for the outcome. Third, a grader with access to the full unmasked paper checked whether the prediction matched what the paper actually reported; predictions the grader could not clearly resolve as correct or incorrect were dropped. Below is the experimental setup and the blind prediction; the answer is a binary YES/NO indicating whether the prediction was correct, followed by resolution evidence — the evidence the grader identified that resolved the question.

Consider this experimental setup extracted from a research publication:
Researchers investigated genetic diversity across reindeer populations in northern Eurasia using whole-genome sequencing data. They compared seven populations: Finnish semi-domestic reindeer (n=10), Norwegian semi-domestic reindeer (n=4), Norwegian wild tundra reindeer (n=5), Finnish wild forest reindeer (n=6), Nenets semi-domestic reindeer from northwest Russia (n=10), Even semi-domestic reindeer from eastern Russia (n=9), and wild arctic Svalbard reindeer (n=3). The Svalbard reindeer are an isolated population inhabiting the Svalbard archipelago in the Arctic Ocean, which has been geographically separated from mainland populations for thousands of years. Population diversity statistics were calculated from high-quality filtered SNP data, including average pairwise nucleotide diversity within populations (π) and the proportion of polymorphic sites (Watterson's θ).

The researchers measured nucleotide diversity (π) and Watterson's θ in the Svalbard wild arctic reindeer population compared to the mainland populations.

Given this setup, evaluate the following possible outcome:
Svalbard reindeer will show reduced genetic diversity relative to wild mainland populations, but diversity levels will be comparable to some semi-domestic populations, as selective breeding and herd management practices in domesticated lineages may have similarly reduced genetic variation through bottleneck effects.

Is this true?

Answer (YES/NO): NO